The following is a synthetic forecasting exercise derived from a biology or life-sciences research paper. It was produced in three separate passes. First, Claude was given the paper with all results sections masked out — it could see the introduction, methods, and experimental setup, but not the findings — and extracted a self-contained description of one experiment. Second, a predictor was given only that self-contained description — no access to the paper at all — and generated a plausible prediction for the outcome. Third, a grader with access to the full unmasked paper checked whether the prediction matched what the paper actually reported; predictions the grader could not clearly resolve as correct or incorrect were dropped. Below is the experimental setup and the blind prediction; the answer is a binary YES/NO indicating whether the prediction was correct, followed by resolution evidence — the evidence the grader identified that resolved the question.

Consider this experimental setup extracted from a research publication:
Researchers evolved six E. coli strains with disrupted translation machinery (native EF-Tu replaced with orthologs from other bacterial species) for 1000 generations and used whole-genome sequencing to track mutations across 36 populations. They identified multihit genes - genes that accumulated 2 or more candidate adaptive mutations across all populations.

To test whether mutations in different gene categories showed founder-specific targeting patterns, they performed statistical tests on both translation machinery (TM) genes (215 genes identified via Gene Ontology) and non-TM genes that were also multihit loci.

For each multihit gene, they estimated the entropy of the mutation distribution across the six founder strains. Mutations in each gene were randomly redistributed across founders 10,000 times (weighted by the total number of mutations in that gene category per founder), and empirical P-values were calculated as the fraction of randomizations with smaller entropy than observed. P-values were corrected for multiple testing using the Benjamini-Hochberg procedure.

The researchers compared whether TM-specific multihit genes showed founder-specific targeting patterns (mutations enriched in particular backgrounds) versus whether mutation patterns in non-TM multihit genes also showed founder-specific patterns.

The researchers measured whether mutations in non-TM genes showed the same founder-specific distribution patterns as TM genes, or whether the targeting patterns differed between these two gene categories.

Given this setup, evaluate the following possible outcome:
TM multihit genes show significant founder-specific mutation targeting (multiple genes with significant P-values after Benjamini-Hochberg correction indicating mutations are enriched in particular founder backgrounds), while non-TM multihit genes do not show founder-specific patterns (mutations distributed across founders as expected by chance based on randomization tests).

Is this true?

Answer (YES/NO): NO